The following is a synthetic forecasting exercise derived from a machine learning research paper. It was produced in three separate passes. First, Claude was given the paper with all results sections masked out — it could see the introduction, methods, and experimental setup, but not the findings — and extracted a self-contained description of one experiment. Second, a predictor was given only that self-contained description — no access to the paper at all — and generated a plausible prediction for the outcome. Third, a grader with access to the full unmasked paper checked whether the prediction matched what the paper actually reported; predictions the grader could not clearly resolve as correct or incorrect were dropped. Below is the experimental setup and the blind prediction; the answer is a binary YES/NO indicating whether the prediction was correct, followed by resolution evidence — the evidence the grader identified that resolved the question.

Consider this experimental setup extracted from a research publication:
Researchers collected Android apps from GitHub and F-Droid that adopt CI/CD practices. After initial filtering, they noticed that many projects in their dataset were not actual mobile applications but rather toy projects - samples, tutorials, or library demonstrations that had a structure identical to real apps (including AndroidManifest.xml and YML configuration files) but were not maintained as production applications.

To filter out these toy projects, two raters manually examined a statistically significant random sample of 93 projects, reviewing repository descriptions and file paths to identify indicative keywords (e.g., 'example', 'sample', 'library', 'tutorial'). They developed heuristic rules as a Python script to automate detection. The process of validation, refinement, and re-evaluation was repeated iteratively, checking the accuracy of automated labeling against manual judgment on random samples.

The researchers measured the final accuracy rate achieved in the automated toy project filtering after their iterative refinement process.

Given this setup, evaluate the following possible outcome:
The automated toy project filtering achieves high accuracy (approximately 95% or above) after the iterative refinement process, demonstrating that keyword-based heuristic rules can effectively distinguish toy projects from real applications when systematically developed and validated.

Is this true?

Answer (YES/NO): NO